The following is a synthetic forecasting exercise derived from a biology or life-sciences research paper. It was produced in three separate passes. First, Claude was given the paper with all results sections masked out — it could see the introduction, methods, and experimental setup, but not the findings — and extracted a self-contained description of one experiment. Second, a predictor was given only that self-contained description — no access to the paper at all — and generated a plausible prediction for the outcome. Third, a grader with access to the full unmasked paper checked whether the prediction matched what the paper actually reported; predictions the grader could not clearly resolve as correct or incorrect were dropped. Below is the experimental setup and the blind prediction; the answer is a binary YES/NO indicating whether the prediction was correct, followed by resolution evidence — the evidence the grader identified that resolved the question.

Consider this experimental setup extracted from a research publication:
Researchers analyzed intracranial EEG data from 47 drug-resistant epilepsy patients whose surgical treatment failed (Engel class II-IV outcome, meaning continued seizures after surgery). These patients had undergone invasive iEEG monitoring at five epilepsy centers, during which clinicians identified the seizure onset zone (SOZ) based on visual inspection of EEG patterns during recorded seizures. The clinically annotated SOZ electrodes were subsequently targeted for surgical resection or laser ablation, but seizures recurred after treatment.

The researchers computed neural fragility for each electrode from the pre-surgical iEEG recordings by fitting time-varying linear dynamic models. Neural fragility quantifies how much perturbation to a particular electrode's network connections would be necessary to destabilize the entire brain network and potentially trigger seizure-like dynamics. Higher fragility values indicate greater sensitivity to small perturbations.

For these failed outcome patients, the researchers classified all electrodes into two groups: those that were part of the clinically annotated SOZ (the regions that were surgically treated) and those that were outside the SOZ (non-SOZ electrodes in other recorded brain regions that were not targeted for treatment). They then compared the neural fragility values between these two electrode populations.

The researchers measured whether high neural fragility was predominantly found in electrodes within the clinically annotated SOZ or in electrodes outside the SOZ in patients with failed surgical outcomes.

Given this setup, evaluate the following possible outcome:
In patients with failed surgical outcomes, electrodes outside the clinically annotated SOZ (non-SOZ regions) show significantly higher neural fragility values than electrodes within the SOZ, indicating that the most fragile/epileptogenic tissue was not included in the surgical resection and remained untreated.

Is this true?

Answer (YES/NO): YES